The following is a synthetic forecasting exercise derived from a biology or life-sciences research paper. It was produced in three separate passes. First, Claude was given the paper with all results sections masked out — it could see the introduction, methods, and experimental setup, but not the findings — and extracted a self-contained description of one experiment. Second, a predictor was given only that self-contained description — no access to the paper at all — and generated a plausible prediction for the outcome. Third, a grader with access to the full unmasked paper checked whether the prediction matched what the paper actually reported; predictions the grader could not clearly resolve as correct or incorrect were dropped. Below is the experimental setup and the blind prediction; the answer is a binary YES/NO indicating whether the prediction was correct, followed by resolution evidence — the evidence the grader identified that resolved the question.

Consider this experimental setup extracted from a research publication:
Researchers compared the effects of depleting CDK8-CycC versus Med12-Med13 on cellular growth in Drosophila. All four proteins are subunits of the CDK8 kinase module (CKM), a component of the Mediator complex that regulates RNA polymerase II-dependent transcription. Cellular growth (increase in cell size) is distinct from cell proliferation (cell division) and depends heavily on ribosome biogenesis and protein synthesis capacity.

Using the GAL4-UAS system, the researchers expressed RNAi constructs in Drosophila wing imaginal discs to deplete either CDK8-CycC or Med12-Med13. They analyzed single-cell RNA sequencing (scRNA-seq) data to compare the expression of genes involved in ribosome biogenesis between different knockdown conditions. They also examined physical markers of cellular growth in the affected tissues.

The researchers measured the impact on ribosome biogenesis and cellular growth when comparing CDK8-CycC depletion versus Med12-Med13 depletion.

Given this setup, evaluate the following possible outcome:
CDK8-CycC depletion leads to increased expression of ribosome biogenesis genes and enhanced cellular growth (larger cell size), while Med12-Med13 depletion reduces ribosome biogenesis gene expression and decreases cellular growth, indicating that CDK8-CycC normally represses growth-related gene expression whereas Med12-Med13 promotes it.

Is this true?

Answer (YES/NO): NO